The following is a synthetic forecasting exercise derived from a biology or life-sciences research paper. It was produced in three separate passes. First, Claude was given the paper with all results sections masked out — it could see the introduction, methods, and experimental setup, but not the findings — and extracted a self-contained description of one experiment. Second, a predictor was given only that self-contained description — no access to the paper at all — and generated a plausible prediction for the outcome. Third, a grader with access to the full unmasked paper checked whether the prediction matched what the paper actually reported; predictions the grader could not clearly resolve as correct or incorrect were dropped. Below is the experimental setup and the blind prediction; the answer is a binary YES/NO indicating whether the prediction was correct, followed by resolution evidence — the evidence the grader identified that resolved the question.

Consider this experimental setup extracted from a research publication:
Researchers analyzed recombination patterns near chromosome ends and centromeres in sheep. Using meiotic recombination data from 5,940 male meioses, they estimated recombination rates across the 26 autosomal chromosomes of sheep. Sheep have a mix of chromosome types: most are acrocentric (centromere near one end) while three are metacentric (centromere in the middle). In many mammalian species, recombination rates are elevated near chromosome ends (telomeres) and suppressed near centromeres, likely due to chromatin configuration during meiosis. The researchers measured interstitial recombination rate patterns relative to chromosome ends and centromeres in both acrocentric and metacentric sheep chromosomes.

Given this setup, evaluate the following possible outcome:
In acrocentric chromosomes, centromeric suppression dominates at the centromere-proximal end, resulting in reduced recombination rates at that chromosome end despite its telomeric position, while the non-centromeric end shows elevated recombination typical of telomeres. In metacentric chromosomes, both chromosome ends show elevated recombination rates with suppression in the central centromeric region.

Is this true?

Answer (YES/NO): NO